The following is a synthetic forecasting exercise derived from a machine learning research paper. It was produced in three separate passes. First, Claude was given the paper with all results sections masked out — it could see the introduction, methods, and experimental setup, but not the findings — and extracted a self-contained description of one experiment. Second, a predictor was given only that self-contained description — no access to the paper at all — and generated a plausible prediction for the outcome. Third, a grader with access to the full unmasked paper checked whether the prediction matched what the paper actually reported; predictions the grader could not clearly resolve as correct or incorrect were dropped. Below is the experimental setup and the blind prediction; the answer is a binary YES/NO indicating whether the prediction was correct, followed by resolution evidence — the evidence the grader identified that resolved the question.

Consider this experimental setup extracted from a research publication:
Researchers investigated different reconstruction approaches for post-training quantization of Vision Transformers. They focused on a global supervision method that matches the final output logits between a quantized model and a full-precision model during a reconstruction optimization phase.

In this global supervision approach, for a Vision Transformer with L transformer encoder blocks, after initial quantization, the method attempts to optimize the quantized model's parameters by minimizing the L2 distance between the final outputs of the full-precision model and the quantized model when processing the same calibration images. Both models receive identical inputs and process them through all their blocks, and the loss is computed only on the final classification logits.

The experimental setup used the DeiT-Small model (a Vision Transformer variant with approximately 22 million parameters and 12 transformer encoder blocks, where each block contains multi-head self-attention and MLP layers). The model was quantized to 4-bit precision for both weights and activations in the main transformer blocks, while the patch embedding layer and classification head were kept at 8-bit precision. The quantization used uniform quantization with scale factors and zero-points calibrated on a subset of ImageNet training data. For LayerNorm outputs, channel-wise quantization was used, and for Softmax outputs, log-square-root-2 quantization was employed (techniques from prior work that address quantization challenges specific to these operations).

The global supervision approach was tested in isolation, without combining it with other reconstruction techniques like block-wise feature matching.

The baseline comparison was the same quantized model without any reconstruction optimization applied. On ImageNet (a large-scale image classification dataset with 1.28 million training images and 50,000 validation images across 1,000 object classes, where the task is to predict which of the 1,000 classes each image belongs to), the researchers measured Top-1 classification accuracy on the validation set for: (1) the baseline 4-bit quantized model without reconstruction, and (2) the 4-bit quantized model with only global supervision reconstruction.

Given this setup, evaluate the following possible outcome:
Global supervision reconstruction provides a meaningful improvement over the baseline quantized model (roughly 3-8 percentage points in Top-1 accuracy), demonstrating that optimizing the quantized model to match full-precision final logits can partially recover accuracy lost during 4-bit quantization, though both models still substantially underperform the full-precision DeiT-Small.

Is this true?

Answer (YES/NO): NO